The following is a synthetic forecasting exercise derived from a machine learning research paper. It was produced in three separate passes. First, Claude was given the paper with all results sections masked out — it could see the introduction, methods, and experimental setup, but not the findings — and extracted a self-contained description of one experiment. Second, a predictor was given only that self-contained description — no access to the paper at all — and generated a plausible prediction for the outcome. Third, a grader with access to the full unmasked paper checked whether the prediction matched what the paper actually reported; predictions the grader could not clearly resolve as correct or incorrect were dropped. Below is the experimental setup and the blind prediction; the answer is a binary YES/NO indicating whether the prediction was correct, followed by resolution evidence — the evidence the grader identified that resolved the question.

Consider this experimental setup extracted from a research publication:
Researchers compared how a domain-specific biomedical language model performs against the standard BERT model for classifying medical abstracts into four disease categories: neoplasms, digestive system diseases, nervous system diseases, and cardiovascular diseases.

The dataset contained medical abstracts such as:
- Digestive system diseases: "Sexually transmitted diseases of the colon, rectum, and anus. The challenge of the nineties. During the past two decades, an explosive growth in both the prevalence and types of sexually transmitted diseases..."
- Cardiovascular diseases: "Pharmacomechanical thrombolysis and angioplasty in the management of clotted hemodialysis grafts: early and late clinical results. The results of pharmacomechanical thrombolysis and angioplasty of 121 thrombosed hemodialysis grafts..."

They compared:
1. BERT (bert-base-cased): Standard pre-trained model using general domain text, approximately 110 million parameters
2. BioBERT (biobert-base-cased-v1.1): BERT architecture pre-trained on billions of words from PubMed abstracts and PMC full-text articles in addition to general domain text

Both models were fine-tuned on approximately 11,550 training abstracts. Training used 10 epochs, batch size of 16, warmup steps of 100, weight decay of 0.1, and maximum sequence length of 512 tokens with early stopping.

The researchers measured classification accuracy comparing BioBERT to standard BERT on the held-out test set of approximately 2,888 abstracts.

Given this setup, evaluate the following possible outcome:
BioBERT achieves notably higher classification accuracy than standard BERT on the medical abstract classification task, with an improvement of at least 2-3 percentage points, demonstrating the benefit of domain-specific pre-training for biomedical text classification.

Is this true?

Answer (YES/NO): YES